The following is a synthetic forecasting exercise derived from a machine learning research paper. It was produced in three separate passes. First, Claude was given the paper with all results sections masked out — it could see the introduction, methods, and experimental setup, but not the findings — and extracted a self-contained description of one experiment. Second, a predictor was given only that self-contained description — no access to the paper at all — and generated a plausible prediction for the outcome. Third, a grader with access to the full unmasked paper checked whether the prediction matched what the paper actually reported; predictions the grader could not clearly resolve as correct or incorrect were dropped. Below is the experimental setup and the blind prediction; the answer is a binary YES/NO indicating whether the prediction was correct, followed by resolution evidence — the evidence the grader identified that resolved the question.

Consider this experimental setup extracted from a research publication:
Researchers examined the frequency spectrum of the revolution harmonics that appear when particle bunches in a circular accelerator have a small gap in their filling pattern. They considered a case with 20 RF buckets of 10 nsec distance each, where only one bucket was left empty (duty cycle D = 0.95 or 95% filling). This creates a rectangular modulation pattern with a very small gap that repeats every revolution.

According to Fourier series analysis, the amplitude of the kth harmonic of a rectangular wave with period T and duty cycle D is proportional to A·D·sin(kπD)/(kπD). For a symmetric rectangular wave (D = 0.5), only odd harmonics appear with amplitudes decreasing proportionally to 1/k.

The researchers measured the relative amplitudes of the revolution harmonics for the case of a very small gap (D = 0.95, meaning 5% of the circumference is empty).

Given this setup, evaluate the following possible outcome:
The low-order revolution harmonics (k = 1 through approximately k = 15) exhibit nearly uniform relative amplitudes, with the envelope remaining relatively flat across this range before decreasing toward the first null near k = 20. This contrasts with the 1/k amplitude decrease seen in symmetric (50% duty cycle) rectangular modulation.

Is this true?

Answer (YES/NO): YES